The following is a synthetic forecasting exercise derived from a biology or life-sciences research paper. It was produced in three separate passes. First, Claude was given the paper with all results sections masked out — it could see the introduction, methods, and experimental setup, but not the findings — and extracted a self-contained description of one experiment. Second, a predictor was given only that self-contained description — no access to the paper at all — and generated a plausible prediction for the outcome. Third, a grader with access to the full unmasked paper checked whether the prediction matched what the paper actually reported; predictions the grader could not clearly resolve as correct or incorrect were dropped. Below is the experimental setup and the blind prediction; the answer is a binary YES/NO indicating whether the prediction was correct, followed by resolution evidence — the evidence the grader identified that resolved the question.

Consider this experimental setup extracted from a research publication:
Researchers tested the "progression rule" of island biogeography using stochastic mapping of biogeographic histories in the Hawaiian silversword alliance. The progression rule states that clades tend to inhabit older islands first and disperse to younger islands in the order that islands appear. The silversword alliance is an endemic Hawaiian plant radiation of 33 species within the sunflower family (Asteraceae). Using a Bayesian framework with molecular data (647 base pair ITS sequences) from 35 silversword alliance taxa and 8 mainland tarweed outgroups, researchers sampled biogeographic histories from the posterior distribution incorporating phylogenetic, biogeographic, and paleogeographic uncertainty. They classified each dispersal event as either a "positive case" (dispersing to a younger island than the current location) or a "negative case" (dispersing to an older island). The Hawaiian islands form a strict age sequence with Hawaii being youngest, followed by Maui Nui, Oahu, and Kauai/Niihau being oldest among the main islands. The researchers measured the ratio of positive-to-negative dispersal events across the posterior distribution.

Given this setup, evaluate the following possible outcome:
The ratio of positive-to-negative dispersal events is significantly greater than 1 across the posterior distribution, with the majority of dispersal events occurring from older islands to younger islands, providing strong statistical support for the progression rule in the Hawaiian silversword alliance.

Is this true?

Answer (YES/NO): YES